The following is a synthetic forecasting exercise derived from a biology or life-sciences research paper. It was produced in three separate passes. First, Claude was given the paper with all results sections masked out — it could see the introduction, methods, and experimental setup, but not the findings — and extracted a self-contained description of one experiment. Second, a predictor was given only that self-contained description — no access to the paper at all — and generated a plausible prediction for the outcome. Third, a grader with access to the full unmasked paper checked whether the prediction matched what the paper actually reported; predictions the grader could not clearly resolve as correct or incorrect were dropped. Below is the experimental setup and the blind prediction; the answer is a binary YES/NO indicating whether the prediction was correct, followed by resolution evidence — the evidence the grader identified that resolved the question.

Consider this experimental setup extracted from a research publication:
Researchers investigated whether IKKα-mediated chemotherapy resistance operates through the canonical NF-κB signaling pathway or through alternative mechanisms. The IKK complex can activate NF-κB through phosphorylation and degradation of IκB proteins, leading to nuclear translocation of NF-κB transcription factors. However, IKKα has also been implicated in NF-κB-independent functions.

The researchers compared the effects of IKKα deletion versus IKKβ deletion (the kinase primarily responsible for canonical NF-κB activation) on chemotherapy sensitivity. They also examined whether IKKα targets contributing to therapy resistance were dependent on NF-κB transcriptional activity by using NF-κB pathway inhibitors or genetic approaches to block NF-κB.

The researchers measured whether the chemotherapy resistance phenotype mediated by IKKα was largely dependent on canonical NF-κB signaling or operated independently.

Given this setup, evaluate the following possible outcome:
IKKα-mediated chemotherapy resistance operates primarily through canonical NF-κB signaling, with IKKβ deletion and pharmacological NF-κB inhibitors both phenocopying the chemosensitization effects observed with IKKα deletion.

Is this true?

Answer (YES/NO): NO